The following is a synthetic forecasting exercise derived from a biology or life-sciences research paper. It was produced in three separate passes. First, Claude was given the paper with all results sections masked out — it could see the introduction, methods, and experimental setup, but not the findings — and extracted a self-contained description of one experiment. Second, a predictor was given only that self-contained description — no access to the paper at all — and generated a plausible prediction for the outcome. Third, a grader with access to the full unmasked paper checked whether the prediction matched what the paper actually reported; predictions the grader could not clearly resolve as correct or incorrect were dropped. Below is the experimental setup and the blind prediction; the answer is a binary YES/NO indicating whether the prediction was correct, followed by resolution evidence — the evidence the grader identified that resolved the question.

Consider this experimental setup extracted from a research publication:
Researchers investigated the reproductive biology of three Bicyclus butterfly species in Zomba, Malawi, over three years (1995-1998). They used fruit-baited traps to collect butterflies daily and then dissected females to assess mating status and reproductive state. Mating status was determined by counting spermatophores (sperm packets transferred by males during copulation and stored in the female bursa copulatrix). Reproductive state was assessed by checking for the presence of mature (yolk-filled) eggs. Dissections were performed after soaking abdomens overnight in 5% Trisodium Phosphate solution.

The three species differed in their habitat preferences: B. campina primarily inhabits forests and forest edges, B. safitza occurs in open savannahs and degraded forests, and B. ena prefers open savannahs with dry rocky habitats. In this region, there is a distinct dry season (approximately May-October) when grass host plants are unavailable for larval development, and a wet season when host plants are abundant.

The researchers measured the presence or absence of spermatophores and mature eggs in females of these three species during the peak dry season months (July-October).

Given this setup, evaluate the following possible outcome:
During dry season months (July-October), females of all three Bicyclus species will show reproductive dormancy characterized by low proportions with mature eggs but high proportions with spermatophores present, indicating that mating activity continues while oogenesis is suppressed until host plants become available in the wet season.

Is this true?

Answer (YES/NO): NO